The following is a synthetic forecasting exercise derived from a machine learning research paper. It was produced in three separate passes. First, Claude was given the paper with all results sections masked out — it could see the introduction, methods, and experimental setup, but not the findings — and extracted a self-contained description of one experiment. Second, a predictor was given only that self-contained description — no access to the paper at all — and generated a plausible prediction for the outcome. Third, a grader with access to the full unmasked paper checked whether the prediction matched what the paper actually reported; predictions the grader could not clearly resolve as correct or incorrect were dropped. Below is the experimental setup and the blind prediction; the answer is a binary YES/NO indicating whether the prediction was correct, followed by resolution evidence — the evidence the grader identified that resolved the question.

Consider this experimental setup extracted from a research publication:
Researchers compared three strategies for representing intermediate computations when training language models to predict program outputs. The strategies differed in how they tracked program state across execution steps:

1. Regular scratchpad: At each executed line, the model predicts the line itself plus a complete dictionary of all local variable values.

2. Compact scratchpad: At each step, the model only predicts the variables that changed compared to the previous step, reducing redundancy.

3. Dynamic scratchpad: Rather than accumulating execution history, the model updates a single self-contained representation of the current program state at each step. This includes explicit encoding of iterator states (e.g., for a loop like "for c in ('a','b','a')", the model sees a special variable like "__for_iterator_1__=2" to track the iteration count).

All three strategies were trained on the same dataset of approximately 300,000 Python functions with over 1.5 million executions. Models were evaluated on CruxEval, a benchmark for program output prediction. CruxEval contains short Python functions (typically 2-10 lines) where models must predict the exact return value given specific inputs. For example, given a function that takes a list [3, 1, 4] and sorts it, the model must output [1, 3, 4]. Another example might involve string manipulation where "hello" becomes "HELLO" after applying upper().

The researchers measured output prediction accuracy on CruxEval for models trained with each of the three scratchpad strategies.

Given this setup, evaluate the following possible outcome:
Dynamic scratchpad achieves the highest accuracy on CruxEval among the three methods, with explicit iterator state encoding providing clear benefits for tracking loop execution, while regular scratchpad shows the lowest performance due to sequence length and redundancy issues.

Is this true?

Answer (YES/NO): NO